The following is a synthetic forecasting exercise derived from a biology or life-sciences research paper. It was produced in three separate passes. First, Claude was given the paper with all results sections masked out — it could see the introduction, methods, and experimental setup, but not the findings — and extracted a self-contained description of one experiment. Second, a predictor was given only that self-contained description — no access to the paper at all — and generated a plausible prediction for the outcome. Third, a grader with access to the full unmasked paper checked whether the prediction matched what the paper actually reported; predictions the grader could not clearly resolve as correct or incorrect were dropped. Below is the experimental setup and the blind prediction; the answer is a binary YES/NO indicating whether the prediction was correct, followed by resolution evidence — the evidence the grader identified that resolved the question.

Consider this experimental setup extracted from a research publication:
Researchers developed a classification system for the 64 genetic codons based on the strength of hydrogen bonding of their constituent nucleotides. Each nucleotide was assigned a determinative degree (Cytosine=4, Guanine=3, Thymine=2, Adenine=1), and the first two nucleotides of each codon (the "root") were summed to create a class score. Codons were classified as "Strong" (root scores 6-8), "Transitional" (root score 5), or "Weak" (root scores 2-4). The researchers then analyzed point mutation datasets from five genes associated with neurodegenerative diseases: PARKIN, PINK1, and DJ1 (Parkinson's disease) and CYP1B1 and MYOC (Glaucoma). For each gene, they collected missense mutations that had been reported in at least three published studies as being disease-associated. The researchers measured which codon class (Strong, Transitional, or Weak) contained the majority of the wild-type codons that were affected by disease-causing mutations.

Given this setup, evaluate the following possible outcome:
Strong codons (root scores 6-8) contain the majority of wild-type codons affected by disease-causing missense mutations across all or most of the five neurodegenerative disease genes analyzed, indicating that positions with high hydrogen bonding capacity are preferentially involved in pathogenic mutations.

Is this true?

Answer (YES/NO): YES